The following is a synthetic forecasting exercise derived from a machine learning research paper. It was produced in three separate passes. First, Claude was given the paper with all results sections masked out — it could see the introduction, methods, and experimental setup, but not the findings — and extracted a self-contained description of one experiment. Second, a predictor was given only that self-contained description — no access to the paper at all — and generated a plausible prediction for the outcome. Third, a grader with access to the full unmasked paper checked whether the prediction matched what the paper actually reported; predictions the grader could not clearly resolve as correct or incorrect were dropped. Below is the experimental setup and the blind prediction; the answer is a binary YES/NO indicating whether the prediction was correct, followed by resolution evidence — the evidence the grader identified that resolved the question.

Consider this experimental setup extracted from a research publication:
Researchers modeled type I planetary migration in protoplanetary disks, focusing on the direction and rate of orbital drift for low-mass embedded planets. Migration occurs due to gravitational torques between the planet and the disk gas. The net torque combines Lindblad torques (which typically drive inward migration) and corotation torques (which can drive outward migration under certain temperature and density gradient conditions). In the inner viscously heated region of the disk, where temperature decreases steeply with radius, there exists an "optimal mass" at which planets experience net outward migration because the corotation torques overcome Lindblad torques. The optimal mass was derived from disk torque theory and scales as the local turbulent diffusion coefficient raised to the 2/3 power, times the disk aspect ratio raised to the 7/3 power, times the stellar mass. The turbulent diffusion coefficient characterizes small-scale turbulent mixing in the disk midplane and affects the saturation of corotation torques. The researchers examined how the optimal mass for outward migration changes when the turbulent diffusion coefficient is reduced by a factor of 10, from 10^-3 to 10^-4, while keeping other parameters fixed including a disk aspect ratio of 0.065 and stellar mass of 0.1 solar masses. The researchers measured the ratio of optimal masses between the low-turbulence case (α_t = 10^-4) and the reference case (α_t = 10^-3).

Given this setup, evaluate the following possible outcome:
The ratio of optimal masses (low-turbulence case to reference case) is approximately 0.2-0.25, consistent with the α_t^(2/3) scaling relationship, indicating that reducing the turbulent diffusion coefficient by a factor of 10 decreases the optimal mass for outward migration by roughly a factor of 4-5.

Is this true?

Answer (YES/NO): YES